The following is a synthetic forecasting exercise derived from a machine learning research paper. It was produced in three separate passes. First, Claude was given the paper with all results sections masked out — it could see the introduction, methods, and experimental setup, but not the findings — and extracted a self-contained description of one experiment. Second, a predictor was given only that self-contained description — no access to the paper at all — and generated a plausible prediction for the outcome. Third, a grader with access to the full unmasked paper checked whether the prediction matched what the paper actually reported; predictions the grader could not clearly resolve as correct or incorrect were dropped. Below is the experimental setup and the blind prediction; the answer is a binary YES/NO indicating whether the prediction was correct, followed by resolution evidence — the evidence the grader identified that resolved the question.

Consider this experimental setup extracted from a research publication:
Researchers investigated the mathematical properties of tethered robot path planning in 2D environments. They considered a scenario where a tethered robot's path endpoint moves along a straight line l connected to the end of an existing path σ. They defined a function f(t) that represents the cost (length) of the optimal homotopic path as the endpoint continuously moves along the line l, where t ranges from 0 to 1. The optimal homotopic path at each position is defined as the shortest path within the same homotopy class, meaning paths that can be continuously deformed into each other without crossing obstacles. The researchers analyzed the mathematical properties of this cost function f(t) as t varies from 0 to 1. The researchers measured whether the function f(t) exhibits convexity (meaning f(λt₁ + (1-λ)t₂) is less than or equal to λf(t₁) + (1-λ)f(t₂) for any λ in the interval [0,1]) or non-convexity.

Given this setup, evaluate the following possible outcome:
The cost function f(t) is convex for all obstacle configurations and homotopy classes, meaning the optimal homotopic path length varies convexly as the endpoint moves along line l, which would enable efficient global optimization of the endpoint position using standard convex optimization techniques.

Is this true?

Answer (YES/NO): YES